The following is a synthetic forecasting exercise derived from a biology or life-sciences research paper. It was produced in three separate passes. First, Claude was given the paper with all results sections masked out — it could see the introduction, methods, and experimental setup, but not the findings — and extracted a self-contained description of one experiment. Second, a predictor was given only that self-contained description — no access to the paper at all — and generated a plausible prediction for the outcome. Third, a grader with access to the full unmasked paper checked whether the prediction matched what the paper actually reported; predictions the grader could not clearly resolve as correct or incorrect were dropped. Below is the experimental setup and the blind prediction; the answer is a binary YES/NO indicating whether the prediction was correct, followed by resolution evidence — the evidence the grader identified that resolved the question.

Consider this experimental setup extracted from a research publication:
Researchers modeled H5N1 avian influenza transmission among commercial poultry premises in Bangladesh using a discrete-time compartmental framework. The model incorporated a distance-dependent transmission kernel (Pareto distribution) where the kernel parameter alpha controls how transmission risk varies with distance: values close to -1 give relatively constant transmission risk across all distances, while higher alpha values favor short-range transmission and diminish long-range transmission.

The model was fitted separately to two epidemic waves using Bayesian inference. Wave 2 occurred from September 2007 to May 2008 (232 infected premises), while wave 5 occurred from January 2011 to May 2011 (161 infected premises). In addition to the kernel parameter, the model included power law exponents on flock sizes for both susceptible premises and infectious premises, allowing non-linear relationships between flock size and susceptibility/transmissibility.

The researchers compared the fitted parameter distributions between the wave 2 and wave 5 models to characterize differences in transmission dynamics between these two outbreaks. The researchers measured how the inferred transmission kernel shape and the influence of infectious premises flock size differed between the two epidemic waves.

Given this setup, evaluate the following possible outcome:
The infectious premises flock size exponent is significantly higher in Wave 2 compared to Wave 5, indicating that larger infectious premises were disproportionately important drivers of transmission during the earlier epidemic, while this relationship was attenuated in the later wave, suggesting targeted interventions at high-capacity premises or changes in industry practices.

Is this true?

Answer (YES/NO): NO